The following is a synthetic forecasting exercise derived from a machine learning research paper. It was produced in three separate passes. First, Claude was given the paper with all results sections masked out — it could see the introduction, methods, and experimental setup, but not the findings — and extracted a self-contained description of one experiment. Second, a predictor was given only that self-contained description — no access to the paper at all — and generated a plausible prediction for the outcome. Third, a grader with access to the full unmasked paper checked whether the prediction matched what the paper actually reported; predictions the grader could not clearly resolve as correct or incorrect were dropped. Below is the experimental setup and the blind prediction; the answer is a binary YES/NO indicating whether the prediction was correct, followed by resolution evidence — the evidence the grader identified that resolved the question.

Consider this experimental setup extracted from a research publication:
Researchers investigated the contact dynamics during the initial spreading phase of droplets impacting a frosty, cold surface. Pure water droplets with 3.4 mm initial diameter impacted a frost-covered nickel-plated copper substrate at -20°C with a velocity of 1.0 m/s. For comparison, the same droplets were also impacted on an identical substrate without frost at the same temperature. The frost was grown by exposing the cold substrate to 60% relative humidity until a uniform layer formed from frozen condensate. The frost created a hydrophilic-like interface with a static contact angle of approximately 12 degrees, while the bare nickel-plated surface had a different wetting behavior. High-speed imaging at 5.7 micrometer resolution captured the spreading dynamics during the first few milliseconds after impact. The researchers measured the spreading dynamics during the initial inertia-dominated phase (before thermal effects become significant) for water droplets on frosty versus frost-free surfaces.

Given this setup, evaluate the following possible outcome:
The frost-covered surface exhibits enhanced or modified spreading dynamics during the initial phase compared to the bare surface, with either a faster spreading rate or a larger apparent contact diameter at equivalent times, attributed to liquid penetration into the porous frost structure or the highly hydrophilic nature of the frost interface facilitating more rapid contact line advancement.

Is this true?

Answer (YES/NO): NO